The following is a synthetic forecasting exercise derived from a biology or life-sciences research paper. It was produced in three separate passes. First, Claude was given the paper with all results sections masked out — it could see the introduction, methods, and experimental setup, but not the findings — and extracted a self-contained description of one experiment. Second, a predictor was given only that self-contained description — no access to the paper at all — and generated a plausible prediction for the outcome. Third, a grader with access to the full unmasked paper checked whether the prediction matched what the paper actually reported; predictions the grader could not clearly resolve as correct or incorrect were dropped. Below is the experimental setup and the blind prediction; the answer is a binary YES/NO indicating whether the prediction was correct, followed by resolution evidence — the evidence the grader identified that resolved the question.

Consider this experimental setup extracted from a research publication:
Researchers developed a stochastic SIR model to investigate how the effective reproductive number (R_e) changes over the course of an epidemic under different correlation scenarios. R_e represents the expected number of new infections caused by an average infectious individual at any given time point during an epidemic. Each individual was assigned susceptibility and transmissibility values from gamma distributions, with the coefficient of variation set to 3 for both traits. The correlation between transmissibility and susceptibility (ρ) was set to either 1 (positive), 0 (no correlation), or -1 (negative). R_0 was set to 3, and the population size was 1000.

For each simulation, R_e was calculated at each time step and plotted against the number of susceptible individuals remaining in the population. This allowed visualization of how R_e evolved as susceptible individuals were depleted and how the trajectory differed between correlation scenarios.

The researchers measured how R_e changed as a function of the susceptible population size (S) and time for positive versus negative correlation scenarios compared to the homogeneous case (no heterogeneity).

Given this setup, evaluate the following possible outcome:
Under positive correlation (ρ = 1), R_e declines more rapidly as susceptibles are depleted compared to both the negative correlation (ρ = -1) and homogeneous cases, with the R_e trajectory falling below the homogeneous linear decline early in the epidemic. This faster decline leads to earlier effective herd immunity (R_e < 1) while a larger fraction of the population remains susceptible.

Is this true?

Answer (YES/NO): NO